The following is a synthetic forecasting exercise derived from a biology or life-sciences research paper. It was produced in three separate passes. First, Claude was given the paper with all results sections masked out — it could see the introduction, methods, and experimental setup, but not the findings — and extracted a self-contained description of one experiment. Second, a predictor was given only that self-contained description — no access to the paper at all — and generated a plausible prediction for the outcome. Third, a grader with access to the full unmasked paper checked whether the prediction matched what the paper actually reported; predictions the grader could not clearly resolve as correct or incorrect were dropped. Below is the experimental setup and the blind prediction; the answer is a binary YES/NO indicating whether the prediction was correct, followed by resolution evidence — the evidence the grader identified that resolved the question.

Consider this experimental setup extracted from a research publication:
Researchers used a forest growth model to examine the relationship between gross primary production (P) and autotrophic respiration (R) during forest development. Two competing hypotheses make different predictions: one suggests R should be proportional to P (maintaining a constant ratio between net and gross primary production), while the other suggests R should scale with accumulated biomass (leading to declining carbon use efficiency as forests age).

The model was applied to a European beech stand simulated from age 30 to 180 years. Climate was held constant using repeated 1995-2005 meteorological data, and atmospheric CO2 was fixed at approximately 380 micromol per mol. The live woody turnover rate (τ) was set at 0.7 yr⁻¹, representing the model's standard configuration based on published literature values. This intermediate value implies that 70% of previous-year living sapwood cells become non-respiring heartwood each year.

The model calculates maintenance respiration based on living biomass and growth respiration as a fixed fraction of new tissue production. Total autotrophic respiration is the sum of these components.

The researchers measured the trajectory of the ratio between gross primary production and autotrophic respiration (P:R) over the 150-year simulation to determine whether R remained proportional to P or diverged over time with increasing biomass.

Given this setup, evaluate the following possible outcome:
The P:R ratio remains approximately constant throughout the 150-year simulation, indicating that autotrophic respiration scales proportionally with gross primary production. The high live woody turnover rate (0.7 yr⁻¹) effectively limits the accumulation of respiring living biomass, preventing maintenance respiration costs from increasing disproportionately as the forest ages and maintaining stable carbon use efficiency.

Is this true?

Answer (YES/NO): NO